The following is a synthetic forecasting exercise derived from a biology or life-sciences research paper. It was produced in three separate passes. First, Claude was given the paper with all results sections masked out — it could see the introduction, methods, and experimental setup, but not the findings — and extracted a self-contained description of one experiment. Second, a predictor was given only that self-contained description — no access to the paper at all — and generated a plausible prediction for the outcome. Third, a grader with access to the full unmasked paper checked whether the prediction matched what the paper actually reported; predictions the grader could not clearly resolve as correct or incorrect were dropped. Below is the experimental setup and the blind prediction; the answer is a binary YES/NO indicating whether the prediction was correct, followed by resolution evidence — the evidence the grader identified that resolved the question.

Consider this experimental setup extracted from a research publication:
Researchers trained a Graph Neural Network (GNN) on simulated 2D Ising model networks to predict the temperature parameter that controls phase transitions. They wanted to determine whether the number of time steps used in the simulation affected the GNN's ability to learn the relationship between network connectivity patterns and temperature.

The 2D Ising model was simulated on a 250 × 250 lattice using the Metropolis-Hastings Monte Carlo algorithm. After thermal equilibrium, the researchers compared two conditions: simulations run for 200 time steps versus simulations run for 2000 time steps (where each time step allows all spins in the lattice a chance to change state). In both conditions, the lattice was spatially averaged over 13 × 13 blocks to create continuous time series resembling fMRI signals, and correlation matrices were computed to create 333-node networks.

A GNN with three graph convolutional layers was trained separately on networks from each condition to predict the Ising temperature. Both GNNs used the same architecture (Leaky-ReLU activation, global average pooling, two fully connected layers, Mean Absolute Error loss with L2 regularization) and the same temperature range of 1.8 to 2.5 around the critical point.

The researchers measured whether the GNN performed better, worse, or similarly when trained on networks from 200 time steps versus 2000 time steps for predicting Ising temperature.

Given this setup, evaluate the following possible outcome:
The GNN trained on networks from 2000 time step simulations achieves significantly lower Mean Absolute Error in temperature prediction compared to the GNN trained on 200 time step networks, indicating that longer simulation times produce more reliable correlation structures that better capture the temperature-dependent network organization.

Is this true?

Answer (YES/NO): NO